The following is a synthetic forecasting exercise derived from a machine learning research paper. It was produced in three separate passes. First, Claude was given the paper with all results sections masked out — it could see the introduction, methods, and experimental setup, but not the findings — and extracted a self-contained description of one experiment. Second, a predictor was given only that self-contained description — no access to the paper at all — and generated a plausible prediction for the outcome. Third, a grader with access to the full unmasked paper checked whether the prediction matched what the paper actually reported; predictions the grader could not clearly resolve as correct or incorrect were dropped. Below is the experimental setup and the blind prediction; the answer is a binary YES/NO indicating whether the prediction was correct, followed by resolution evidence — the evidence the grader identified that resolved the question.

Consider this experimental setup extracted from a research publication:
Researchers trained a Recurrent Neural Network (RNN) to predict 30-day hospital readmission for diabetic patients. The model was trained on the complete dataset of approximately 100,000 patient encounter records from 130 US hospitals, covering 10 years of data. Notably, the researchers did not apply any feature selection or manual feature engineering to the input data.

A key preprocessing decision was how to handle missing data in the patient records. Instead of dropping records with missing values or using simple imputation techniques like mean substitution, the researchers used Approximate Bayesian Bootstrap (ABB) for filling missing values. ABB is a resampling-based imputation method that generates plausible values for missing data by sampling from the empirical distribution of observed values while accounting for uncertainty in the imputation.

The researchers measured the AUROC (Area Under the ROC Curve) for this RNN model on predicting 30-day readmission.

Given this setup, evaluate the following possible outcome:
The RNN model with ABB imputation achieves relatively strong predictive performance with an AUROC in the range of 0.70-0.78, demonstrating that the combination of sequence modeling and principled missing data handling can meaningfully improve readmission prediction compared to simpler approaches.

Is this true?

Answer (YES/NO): NO